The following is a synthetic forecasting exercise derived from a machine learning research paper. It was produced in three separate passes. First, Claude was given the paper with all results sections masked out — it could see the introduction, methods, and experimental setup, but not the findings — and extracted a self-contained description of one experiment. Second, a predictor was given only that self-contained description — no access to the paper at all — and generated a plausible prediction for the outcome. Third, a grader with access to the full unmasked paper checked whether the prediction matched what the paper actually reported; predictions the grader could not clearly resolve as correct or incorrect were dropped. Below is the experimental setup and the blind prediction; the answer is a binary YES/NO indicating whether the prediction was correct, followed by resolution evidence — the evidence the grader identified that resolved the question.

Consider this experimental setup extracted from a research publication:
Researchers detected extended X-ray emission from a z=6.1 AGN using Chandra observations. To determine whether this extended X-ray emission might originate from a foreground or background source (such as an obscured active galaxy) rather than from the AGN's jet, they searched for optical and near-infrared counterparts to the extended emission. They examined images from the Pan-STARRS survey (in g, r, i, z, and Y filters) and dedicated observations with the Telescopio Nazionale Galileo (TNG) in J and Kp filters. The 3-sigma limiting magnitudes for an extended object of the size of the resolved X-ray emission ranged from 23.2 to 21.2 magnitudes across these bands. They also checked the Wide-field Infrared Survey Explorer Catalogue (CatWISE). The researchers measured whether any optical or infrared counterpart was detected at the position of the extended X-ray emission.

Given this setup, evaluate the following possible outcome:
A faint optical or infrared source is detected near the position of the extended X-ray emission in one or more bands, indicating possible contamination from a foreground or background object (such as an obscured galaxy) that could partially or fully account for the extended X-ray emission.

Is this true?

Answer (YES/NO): NO